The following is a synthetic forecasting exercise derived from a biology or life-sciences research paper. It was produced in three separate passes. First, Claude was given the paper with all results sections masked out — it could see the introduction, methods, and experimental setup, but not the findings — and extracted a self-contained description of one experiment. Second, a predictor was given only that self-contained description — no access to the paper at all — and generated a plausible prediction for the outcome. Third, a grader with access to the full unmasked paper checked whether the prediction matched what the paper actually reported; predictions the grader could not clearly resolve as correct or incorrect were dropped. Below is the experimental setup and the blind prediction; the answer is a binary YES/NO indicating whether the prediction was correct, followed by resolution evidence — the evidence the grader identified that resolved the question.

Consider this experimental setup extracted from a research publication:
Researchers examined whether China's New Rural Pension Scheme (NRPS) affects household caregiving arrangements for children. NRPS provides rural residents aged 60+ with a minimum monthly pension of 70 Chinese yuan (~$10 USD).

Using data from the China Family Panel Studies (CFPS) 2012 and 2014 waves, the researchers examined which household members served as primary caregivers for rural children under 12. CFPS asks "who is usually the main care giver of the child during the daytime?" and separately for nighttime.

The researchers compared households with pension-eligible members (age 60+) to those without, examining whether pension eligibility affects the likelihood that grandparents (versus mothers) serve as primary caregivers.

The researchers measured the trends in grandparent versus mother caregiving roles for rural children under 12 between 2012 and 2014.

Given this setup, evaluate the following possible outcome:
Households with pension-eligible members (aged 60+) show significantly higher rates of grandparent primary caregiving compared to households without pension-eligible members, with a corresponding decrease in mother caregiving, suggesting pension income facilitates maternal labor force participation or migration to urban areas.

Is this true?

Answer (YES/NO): NO